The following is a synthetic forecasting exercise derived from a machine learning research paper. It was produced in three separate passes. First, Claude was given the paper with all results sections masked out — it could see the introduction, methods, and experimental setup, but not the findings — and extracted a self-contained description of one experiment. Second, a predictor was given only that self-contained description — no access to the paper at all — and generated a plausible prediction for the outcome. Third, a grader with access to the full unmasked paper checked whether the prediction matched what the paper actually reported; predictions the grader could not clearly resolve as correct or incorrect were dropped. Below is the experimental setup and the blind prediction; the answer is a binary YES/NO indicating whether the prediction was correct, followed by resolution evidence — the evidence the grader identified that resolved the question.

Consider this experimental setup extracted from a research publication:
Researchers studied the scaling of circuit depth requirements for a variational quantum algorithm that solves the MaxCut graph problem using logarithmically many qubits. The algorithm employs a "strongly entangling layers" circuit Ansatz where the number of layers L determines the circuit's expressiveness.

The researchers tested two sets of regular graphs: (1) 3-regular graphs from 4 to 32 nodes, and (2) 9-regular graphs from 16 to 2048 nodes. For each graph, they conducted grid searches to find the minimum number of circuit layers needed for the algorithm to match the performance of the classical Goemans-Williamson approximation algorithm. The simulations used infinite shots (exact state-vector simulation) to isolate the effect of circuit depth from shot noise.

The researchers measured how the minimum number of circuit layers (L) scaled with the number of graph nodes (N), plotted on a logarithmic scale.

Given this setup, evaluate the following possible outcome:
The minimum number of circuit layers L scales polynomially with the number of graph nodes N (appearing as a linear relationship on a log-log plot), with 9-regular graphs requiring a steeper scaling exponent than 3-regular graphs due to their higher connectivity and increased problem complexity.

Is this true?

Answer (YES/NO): NO